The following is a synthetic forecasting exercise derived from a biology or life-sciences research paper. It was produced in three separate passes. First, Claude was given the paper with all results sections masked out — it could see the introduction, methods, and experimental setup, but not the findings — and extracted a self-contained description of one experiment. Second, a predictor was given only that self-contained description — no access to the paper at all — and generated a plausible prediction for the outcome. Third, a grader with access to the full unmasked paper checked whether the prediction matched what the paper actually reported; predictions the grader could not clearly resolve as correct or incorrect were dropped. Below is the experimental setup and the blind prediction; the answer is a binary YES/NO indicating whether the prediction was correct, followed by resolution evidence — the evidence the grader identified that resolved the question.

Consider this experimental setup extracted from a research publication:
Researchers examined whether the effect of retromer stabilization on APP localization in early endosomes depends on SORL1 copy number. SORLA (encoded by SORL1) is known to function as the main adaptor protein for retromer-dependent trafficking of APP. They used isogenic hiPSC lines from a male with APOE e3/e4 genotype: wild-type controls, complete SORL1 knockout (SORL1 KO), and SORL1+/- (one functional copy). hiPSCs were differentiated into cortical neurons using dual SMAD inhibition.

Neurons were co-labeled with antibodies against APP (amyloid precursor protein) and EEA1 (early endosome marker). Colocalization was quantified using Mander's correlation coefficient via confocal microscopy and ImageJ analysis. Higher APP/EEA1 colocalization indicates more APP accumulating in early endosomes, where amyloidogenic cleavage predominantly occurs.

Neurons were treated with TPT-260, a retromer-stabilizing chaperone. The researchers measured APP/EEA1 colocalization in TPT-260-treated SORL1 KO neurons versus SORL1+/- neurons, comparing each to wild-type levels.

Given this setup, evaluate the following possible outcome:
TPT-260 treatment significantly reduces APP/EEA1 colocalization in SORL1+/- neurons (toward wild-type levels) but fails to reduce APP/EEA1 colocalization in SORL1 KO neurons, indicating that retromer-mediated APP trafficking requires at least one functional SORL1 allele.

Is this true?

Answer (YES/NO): NO